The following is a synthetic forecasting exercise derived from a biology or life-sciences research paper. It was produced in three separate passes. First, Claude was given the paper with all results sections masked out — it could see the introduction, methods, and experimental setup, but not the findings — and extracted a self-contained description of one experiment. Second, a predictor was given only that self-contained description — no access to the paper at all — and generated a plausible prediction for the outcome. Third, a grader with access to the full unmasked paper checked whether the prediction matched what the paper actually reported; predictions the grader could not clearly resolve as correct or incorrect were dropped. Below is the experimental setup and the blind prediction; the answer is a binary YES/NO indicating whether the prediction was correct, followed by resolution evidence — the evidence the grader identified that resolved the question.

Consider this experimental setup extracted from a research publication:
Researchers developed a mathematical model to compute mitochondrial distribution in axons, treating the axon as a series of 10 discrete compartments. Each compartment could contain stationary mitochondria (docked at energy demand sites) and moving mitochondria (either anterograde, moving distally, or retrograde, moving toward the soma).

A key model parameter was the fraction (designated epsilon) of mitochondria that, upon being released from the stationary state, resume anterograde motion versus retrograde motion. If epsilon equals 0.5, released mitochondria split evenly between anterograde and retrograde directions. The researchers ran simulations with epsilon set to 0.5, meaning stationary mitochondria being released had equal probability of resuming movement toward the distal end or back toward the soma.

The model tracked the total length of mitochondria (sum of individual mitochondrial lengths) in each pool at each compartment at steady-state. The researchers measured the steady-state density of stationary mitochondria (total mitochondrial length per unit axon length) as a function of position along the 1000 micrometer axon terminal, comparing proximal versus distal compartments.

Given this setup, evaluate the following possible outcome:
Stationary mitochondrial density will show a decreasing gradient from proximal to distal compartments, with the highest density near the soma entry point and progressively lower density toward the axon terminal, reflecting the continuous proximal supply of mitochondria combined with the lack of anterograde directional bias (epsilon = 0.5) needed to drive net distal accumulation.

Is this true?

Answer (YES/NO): NO